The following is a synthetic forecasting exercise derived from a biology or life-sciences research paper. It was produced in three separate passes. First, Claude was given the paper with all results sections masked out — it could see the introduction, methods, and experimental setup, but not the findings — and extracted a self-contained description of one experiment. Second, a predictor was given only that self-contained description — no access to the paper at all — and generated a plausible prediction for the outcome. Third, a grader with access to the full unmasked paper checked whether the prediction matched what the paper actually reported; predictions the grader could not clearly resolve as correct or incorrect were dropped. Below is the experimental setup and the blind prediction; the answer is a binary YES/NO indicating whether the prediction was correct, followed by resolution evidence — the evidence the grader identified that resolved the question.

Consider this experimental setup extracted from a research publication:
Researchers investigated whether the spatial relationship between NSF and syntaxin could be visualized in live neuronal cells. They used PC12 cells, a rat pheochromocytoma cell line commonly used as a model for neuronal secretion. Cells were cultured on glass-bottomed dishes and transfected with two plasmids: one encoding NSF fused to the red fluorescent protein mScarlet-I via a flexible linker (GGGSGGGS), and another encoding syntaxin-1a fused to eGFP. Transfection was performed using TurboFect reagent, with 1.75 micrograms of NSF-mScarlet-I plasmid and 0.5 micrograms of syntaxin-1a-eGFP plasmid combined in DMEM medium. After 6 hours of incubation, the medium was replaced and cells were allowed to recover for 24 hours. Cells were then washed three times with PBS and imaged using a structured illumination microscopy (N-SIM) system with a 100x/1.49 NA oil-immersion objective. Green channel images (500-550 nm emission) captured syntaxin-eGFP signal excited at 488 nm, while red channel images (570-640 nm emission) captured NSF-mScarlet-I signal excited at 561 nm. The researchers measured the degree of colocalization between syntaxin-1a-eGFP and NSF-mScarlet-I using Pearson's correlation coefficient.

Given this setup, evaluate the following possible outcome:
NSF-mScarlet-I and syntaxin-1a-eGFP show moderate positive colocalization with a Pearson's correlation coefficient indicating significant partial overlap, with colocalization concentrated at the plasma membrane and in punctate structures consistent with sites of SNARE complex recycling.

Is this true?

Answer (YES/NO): YES